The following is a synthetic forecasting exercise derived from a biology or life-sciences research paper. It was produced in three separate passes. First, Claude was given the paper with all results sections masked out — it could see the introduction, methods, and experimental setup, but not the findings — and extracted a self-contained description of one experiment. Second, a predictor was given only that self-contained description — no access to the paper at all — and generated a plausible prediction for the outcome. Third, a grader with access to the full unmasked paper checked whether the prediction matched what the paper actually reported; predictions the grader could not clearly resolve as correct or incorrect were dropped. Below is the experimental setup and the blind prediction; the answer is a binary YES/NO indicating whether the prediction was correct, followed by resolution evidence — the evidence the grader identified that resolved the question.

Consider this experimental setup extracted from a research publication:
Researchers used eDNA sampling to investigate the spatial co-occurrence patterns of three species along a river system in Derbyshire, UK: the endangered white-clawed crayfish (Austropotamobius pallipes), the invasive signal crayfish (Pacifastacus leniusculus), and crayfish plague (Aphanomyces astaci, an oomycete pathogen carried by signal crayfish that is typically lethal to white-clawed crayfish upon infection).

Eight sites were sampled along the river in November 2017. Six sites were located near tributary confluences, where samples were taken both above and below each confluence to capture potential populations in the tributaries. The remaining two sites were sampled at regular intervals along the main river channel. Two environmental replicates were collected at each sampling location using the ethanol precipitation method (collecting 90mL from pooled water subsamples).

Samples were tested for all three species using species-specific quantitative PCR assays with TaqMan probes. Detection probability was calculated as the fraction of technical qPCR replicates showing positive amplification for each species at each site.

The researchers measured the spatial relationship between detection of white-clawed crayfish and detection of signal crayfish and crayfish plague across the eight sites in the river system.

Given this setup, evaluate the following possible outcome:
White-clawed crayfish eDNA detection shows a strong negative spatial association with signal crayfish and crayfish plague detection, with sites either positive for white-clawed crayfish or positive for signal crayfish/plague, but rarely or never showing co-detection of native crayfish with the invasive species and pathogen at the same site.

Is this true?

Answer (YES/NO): NO